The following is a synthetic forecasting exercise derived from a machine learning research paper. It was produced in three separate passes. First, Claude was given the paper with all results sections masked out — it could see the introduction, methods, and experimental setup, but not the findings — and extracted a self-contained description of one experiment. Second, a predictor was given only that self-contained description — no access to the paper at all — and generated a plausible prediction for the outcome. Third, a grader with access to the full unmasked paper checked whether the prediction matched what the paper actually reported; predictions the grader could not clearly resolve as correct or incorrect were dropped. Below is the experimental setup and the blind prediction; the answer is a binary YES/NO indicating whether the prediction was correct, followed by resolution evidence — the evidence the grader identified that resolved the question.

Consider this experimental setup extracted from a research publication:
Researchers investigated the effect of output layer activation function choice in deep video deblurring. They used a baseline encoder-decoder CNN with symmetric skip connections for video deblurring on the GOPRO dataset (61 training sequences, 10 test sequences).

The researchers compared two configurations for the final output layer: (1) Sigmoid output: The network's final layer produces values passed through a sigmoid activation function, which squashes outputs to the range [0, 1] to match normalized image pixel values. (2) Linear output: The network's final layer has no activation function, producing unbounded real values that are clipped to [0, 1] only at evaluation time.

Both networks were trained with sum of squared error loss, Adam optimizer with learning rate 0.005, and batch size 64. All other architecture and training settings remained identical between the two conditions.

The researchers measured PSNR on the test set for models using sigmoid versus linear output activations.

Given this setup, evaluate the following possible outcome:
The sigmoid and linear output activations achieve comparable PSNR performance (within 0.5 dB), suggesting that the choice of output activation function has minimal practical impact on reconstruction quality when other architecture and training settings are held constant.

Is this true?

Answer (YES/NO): NO